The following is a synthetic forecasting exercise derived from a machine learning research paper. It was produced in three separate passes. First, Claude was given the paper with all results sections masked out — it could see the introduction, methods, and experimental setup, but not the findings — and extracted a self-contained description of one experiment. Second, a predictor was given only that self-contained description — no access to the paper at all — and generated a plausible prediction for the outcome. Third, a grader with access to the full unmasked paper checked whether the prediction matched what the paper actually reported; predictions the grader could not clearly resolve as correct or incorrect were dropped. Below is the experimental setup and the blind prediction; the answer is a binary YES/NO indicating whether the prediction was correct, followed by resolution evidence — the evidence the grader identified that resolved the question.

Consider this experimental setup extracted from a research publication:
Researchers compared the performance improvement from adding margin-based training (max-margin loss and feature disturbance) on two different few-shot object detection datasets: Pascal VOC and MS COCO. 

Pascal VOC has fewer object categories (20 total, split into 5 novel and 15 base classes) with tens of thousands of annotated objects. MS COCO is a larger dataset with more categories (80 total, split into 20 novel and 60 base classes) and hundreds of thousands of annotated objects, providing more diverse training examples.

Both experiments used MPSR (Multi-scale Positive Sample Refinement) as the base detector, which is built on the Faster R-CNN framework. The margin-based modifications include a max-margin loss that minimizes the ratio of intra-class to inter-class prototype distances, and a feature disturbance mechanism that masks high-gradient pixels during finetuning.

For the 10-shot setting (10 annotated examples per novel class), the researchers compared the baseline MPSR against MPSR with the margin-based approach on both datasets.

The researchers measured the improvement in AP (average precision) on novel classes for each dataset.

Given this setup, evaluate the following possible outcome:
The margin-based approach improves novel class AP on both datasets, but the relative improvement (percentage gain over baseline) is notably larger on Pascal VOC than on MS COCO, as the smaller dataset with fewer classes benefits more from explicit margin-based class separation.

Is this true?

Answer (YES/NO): NO